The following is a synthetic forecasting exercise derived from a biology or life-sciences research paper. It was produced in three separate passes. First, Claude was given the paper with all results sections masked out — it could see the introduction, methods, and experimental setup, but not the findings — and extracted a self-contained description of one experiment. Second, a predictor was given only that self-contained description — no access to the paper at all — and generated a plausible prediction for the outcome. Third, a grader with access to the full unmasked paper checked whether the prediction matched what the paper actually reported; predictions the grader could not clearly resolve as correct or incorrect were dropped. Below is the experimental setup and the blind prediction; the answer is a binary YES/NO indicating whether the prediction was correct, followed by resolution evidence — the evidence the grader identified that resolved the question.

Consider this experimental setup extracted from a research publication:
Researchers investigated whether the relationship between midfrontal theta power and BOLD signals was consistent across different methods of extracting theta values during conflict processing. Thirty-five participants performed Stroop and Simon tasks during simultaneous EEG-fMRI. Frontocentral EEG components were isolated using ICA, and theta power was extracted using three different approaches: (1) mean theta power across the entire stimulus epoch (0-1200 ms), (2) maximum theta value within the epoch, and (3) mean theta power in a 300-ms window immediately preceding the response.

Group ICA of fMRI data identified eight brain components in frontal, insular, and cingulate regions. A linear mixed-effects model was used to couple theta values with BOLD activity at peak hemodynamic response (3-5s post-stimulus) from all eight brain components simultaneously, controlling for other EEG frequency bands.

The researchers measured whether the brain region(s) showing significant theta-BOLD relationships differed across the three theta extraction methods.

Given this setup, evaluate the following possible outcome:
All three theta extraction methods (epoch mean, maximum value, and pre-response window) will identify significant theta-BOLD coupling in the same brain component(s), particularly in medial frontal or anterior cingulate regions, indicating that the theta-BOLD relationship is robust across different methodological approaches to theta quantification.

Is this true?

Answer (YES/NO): YES